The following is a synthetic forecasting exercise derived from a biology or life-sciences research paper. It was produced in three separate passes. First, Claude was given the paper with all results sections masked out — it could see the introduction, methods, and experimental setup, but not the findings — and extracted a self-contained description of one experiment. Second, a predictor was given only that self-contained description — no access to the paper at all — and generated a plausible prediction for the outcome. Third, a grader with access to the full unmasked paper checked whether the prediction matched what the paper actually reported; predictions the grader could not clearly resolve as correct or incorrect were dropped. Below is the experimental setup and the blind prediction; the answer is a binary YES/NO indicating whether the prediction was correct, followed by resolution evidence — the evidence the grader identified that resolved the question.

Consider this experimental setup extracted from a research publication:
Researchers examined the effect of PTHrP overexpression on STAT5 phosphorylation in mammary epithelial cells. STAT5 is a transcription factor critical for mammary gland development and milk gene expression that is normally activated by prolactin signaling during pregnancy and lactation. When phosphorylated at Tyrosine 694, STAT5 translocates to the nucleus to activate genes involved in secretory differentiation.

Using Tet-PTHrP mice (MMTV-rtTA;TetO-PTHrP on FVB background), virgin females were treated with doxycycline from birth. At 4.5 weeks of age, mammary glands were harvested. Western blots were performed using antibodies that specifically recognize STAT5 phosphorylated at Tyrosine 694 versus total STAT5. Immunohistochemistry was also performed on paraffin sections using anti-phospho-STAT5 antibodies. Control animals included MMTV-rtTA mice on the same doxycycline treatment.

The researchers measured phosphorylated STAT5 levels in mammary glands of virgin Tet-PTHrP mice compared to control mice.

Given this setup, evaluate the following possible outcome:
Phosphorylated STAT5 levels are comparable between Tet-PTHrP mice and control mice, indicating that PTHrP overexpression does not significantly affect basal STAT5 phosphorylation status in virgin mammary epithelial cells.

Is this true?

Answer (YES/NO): NO